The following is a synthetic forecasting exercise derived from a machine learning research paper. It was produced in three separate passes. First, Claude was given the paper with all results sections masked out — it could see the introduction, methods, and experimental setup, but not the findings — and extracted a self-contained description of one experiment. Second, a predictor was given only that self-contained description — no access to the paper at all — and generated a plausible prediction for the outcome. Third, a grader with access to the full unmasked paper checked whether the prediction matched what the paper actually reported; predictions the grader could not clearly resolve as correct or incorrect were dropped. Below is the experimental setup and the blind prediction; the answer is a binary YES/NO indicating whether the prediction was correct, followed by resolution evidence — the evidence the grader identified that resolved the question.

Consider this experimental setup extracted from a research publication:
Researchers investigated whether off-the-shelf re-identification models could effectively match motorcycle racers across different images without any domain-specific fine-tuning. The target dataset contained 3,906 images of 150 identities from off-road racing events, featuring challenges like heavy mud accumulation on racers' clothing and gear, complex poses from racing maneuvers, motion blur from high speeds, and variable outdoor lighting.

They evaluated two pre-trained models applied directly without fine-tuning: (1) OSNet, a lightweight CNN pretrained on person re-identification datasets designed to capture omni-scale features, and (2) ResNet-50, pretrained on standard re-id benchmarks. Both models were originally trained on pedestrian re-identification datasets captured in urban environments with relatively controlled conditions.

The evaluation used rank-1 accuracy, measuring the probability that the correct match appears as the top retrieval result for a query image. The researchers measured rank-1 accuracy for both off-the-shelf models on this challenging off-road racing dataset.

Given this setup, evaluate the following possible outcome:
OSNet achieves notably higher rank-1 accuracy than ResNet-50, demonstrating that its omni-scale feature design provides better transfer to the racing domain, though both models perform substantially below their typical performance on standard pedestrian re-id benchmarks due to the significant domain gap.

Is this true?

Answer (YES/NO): NO